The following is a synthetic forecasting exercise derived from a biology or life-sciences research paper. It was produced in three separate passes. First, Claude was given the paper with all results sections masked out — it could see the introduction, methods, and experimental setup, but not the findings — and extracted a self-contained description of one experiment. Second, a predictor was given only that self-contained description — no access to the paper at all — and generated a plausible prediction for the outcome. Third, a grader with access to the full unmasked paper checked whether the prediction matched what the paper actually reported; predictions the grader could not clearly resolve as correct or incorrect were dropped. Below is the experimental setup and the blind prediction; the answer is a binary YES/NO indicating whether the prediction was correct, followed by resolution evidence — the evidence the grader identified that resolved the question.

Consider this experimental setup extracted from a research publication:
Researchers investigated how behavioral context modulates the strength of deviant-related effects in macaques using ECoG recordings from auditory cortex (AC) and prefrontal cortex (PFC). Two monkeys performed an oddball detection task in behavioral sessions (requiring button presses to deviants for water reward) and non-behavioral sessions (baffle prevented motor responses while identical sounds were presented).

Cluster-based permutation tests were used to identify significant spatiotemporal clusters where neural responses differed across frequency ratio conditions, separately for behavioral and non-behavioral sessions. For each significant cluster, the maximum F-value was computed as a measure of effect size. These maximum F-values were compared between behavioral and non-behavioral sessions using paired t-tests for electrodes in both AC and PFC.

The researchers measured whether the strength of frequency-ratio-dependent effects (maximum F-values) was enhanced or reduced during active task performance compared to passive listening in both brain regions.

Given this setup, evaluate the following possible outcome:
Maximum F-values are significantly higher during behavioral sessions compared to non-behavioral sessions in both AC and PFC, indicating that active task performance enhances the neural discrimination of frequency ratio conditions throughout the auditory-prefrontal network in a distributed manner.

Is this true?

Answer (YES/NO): YES